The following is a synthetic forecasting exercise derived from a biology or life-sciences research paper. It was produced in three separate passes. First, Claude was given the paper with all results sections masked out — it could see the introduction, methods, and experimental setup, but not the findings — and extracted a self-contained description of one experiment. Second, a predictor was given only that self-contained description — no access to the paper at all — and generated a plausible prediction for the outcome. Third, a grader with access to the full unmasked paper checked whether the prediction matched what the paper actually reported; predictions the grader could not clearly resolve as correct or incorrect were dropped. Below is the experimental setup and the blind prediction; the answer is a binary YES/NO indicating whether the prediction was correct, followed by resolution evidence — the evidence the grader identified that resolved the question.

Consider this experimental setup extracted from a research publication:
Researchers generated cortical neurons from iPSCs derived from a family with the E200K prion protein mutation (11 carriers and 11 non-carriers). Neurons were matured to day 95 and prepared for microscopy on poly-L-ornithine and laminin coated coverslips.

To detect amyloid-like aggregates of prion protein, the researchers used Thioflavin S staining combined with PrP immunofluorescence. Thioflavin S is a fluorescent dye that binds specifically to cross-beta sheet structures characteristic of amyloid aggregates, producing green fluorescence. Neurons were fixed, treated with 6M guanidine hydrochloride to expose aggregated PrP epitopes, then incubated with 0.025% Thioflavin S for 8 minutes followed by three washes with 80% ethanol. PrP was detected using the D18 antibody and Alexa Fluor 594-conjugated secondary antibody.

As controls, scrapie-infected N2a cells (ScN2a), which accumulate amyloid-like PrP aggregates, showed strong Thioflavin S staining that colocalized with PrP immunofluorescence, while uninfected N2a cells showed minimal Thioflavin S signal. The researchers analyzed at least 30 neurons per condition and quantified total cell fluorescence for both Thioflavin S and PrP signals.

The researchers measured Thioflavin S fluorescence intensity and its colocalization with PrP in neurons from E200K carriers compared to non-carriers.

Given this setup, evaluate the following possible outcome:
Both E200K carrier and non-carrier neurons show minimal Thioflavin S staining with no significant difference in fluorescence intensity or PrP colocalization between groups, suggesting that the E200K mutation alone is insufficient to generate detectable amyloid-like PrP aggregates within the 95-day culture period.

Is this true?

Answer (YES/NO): NO